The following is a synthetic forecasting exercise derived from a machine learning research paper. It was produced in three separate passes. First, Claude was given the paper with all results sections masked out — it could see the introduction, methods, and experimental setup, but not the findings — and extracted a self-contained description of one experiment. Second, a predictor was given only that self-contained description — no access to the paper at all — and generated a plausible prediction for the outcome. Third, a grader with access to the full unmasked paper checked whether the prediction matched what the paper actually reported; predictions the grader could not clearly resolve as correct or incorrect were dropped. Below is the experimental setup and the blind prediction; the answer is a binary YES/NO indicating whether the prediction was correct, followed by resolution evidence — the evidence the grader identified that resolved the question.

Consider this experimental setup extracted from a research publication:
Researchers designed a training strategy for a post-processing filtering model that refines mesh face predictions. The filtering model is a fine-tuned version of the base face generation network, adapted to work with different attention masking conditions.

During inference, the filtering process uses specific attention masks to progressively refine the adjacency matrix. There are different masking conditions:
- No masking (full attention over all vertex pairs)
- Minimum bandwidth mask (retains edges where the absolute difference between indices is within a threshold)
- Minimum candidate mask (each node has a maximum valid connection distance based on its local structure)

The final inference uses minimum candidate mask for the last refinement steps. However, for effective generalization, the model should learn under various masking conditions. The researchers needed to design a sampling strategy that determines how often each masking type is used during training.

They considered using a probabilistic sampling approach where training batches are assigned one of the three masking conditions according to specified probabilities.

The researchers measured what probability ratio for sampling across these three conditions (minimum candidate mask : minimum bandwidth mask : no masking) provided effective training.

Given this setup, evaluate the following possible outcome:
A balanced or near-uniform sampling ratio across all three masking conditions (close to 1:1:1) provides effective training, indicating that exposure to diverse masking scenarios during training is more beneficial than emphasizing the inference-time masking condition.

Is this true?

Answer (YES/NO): NO